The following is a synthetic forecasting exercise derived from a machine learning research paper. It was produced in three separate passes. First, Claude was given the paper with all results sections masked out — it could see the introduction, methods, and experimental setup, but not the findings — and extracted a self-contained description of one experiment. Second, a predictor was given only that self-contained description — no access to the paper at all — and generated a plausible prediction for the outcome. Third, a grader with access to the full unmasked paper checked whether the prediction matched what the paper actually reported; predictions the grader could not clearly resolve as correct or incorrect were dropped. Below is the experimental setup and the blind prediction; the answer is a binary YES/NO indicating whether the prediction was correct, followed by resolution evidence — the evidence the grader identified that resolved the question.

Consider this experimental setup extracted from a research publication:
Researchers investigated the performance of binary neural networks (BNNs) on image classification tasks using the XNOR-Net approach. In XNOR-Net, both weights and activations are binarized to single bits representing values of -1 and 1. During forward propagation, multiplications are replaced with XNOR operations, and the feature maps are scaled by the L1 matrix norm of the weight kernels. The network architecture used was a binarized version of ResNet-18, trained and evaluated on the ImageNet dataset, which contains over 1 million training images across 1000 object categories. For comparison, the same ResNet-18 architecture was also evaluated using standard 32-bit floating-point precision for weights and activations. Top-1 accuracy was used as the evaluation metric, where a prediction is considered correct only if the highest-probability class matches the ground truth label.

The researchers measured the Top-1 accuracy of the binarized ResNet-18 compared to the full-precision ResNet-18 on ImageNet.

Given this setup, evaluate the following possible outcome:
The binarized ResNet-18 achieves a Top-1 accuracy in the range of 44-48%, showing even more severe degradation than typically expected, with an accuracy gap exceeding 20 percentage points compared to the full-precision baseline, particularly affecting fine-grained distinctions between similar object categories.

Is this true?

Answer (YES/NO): NO